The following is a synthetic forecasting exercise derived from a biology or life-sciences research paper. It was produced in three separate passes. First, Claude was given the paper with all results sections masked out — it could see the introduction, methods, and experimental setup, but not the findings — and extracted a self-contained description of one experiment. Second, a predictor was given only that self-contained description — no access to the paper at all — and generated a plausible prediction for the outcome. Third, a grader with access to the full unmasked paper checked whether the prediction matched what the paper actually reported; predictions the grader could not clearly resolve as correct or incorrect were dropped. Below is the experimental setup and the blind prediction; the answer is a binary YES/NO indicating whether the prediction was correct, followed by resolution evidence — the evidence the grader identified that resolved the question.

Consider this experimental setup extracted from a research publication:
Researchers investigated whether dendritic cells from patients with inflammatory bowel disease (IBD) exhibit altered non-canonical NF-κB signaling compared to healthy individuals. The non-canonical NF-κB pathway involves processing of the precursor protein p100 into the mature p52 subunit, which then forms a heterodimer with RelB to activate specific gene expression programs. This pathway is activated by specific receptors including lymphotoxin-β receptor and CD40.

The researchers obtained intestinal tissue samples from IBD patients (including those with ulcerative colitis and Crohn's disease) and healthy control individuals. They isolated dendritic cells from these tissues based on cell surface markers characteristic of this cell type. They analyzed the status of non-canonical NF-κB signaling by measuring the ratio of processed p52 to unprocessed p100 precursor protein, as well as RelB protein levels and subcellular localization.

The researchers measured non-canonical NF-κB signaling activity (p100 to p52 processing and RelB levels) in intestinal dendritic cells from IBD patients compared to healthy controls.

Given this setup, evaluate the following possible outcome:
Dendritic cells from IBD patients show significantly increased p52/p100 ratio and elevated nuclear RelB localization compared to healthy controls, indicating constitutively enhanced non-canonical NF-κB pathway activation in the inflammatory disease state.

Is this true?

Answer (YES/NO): YES